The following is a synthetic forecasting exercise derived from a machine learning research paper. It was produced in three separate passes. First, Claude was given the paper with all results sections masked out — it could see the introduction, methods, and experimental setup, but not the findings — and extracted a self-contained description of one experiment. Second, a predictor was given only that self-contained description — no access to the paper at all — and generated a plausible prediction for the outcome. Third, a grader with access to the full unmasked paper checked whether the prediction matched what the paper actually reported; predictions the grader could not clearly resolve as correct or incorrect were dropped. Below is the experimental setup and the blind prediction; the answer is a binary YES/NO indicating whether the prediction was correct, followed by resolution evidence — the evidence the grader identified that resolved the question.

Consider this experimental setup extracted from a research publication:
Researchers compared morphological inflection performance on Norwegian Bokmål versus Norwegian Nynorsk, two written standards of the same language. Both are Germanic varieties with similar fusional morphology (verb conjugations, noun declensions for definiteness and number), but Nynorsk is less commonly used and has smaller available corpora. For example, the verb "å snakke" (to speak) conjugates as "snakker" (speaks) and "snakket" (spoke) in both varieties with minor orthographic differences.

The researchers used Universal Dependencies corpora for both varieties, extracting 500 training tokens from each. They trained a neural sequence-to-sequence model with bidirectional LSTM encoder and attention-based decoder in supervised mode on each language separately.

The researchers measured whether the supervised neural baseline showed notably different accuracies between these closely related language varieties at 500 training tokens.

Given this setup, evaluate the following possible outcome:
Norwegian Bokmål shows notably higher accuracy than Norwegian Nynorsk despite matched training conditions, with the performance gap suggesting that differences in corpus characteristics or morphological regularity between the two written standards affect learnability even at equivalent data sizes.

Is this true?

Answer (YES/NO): YES